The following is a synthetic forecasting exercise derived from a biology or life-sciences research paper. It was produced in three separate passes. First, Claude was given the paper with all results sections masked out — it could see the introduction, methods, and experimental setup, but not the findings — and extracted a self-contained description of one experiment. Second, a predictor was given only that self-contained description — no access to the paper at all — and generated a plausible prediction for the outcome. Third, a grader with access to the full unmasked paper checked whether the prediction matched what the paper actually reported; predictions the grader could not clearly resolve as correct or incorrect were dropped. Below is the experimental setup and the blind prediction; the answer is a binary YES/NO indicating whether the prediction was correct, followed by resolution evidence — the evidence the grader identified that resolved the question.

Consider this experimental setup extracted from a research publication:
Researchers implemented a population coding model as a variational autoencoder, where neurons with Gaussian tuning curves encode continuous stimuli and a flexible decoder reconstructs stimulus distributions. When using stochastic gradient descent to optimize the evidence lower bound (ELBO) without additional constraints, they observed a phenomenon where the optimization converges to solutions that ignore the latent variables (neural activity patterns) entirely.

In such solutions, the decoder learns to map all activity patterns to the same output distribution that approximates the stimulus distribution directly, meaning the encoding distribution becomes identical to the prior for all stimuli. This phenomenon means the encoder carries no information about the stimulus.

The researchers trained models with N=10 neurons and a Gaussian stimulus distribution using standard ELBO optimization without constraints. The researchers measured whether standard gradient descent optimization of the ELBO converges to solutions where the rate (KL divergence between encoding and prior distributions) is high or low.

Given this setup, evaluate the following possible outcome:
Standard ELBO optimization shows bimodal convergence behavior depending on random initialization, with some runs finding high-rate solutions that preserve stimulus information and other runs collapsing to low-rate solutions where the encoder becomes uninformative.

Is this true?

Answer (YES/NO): NO